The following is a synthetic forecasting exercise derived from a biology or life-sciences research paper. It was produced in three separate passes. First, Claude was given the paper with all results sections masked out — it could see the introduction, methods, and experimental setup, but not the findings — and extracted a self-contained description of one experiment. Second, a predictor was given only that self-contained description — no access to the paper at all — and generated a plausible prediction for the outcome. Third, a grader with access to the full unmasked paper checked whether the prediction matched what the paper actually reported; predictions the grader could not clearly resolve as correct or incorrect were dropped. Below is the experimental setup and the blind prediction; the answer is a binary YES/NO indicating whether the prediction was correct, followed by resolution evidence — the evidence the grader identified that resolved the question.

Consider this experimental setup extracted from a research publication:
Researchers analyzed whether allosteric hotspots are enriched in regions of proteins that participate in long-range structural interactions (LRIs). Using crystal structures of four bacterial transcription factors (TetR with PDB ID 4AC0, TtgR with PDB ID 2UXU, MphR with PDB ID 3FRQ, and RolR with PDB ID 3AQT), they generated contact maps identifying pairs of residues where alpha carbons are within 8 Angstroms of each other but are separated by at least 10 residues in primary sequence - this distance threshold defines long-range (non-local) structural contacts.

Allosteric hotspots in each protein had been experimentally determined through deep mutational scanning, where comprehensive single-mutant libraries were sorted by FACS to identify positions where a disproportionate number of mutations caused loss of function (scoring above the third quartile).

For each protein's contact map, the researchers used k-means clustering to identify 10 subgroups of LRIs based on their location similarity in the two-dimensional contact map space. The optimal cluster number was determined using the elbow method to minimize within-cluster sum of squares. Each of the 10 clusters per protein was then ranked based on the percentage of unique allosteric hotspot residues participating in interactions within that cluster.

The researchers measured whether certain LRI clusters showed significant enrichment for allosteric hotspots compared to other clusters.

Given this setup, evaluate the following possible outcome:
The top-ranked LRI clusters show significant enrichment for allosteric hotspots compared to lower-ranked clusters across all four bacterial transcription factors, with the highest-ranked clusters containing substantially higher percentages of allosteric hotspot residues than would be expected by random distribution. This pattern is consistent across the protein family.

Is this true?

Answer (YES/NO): NO